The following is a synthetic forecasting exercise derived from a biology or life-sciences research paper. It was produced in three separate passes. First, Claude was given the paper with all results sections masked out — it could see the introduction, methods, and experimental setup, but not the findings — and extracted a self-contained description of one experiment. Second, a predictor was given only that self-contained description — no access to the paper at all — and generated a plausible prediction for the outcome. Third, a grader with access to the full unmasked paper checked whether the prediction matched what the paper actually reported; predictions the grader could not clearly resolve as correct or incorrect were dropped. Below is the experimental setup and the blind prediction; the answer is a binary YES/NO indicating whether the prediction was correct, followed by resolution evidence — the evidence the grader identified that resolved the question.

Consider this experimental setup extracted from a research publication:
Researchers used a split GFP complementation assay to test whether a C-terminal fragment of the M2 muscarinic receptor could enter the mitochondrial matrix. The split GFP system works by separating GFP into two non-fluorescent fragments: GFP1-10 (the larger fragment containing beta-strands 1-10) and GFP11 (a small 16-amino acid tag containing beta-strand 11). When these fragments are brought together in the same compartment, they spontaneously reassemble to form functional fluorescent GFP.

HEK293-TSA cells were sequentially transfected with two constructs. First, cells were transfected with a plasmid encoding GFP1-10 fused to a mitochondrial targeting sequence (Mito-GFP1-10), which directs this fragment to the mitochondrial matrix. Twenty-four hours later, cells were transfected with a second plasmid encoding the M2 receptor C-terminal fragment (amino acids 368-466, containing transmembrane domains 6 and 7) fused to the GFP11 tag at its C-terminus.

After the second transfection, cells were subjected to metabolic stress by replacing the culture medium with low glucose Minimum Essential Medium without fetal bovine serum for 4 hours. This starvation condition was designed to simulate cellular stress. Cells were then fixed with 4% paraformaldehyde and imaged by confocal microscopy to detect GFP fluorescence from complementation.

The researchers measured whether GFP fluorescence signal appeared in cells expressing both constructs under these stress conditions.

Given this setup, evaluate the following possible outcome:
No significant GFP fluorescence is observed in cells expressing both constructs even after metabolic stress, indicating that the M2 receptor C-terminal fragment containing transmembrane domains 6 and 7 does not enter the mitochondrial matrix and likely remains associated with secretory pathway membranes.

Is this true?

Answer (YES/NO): NO